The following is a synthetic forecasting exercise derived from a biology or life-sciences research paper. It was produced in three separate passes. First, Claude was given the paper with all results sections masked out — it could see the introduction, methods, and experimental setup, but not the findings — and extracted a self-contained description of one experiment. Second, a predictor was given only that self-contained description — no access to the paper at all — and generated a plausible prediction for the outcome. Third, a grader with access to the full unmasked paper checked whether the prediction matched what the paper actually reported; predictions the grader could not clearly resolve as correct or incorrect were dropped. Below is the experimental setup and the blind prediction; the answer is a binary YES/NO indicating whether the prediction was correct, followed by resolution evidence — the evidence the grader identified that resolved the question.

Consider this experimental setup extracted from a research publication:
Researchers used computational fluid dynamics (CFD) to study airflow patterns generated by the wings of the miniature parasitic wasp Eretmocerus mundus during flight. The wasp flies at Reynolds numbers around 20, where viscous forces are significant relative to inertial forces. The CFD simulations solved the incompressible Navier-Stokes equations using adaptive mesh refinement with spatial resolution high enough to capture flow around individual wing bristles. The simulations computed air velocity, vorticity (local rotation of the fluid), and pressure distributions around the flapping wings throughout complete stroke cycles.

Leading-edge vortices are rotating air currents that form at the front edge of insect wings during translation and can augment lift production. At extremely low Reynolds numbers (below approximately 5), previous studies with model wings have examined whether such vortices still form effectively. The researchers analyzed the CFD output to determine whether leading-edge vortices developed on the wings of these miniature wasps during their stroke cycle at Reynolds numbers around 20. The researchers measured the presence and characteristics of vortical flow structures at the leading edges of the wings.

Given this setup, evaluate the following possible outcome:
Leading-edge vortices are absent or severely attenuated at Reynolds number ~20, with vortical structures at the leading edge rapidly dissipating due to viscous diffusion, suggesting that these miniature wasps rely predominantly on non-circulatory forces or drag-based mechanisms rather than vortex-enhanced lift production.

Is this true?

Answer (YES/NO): NO